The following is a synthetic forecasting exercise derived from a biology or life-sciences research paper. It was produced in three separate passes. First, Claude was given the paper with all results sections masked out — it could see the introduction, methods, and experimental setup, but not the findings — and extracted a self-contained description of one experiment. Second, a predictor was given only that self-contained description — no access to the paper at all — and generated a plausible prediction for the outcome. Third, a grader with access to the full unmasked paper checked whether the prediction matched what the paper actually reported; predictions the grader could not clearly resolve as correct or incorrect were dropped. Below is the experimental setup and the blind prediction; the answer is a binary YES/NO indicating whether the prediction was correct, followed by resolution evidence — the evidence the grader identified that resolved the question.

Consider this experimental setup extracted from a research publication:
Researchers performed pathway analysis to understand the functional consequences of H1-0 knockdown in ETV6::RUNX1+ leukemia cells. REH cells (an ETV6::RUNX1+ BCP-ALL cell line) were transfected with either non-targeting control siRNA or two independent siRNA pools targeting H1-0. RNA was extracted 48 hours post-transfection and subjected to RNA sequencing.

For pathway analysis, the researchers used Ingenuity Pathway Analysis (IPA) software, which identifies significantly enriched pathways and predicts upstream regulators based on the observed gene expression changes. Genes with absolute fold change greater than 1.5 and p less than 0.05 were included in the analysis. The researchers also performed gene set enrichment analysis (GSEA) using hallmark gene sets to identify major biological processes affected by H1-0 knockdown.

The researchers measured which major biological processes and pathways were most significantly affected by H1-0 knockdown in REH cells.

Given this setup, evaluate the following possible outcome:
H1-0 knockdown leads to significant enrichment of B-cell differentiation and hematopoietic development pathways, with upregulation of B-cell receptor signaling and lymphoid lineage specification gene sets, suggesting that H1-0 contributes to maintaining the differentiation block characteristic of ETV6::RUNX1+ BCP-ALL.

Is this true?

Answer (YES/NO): NO